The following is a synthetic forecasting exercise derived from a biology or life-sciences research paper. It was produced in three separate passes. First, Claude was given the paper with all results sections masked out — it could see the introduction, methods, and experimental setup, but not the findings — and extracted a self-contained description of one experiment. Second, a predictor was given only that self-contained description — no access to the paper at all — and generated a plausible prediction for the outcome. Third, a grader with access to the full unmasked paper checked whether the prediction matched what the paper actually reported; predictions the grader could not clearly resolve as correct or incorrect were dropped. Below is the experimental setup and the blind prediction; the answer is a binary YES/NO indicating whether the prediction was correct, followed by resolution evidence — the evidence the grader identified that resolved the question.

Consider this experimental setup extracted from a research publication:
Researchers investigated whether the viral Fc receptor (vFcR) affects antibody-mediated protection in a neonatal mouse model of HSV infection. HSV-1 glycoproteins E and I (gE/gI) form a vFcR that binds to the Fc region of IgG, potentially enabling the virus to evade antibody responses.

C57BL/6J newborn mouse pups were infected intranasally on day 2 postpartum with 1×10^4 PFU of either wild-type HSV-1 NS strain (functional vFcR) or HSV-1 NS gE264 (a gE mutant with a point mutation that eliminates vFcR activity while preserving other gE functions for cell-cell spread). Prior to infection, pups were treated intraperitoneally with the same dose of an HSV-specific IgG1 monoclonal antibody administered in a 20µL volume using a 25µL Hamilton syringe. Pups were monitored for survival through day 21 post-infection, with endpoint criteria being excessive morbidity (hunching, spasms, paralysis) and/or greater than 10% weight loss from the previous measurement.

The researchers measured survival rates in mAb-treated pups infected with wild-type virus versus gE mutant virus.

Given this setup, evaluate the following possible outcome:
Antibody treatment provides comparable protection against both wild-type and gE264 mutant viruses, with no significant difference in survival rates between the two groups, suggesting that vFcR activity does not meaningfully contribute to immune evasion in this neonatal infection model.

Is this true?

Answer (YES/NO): NO